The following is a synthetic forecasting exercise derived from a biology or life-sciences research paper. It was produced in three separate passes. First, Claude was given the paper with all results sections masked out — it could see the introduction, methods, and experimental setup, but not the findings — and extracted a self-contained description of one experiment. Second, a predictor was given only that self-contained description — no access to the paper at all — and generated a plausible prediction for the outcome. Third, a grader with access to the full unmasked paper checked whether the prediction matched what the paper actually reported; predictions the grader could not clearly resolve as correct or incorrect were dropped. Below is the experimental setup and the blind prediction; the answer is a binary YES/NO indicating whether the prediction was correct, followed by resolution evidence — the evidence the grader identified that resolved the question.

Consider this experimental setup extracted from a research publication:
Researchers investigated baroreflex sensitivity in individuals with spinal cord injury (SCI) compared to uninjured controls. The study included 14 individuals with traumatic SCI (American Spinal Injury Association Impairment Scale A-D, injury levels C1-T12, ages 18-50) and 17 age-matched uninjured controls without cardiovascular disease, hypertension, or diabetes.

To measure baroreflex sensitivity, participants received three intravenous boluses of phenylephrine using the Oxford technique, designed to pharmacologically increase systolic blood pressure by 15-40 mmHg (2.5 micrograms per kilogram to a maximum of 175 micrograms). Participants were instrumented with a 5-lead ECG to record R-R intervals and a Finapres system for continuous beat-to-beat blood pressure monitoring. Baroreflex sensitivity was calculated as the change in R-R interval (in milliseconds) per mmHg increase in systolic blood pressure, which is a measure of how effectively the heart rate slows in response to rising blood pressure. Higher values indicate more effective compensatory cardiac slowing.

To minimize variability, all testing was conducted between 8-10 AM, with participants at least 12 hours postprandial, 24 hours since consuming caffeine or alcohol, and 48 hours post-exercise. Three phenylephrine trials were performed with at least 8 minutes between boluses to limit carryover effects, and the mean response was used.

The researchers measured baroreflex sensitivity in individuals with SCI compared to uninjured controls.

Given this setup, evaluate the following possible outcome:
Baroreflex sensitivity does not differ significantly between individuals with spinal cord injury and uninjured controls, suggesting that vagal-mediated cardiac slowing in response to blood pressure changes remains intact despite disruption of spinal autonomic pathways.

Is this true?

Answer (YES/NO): NO